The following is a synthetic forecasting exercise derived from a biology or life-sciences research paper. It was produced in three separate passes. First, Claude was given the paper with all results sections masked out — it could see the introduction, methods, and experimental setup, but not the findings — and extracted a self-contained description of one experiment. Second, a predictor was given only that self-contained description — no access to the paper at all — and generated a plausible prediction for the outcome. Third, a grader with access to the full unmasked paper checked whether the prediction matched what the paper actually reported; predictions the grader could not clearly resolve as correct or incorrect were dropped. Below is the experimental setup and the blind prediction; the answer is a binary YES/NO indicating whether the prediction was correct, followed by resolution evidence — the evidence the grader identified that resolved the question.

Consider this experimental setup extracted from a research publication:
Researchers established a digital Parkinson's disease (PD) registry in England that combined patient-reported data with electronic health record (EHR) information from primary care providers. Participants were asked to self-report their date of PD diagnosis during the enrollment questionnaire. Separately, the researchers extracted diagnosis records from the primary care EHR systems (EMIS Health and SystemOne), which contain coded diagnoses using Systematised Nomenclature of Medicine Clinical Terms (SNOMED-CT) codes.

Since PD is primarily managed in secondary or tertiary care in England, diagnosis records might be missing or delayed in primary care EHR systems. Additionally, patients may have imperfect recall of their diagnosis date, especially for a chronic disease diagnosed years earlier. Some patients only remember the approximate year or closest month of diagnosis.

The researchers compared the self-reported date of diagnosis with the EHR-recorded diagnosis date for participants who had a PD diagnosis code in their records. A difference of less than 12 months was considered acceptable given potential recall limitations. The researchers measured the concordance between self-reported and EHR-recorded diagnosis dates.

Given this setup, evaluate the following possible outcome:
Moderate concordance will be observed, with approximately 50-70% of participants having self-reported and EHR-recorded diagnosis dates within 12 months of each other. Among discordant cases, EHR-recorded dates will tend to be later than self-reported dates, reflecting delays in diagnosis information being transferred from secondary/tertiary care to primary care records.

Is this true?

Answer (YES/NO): NO